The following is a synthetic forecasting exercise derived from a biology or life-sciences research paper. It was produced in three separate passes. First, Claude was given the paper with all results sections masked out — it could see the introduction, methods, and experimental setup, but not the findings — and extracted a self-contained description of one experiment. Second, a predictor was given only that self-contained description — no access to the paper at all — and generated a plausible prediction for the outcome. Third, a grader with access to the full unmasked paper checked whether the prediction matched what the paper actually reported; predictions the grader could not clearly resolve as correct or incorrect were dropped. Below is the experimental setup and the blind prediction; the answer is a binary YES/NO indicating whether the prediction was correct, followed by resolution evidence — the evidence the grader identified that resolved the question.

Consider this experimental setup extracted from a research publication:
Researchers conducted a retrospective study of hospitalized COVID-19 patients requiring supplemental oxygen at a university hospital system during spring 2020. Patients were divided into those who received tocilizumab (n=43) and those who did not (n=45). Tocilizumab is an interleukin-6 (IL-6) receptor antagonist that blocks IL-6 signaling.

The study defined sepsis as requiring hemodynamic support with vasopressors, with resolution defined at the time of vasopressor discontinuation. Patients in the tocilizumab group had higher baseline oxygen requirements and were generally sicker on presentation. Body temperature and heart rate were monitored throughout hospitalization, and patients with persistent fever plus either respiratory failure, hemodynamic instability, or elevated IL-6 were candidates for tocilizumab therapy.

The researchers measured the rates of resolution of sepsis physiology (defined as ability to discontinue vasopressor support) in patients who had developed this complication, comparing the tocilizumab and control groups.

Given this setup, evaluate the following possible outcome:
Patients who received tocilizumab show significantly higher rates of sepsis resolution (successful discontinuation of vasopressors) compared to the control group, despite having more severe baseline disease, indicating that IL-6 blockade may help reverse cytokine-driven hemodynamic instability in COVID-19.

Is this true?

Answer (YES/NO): YES